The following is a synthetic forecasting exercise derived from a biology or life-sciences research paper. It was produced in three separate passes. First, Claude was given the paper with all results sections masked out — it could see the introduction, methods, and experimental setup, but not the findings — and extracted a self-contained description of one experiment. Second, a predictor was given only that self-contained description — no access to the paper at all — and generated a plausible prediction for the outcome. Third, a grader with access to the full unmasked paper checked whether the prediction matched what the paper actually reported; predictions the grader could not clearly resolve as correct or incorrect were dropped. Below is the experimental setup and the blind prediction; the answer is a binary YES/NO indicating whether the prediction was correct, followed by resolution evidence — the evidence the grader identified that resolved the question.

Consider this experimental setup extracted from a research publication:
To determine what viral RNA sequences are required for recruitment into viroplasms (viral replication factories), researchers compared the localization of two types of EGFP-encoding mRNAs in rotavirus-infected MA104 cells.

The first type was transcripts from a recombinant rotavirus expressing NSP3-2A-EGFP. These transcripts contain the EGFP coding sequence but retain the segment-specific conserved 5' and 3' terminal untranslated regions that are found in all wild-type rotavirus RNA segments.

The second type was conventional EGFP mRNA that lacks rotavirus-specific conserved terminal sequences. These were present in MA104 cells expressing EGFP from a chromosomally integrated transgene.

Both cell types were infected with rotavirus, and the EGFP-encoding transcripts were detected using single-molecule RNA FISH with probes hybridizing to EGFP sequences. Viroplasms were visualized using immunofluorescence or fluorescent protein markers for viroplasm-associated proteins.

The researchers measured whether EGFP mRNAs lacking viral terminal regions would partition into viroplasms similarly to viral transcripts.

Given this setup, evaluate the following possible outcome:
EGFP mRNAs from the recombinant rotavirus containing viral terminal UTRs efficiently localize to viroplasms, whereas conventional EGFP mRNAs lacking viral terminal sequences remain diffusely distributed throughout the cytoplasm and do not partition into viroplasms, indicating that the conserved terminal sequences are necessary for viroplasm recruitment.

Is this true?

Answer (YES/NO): YES